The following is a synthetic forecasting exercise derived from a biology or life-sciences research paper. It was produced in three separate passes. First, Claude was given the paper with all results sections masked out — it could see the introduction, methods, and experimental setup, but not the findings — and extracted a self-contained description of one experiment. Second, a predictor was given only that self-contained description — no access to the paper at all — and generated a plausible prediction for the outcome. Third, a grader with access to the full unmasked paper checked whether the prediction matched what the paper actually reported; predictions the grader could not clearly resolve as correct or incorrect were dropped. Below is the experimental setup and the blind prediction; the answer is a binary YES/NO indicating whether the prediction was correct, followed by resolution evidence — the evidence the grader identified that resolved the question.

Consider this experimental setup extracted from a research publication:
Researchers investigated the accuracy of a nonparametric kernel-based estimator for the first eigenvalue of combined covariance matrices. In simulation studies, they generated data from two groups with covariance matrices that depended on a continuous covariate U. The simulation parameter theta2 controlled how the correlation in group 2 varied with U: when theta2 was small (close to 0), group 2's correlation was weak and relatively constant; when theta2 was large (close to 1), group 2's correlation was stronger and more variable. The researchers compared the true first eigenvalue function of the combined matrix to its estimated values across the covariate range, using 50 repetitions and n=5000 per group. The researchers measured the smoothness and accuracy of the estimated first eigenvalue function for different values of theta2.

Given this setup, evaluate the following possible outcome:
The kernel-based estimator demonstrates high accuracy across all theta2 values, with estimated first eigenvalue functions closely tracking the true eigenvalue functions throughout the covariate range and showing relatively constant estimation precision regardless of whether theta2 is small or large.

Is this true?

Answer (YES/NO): NO